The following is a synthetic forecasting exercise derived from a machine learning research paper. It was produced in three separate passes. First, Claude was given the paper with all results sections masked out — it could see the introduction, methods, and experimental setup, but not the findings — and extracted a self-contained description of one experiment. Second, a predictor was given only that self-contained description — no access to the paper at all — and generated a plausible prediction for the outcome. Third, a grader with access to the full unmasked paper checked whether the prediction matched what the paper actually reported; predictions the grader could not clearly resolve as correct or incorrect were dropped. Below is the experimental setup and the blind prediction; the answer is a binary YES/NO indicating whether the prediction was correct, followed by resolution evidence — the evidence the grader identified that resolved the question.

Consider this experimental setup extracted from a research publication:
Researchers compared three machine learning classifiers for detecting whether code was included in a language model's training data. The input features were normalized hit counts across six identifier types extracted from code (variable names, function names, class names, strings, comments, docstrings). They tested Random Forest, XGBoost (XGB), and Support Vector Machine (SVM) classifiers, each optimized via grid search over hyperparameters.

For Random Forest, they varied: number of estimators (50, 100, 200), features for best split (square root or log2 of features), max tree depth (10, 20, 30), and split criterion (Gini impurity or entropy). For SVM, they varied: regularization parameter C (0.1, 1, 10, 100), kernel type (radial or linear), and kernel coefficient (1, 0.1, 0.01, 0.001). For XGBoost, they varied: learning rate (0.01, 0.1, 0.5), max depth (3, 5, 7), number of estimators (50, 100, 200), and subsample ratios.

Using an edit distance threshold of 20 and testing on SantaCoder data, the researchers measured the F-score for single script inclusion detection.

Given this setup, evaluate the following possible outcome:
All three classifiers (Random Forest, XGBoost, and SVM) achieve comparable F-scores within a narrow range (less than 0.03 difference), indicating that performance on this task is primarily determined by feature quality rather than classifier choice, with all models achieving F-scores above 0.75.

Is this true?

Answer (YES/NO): NO